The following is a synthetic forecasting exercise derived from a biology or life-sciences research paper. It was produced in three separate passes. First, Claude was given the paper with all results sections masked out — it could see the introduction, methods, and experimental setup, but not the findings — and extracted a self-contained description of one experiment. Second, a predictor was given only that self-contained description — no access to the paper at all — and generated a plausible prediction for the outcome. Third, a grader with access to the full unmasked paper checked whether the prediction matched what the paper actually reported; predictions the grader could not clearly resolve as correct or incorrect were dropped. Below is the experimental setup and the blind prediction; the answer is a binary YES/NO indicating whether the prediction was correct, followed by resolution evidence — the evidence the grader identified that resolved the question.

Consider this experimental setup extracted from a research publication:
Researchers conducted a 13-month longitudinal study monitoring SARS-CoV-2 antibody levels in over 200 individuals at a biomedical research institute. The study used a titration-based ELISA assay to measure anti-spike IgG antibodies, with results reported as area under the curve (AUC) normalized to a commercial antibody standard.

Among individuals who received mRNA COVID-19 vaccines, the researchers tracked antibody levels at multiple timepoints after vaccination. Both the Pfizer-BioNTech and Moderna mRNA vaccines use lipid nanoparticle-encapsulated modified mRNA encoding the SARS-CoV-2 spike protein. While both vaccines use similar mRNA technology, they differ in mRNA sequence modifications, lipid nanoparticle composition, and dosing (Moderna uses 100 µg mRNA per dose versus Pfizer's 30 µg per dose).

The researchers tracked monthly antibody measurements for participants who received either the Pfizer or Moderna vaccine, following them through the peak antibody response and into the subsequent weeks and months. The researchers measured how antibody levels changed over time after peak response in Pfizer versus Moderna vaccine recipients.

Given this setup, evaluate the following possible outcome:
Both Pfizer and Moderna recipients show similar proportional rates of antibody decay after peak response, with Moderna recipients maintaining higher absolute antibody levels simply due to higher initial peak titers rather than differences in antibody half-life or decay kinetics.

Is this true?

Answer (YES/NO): NO